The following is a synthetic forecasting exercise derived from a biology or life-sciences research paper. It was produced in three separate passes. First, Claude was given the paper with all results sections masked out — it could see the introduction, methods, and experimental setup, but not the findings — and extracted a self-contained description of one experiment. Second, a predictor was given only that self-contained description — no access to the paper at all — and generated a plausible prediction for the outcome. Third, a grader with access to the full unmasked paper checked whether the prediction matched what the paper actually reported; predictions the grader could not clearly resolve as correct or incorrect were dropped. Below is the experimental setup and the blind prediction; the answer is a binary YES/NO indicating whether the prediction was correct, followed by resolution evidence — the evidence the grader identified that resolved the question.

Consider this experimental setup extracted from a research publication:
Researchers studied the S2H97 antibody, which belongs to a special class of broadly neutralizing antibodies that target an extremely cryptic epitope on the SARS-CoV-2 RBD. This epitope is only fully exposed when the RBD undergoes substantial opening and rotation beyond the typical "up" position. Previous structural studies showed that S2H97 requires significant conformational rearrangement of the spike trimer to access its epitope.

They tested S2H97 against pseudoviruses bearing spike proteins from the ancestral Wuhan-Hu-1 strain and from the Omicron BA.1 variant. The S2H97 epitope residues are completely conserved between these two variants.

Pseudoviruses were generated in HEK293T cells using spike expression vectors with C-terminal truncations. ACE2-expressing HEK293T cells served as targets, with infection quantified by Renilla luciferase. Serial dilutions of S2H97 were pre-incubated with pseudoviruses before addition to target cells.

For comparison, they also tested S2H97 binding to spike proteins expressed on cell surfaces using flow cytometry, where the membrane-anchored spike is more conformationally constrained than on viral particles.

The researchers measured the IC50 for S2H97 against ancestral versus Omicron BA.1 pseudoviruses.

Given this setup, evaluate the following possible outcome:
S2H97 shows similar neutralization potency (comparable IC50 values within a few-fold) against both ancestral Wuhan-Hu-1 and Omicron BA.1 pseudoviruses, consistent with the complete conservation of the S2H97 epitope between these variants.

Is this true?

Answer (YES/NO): NO